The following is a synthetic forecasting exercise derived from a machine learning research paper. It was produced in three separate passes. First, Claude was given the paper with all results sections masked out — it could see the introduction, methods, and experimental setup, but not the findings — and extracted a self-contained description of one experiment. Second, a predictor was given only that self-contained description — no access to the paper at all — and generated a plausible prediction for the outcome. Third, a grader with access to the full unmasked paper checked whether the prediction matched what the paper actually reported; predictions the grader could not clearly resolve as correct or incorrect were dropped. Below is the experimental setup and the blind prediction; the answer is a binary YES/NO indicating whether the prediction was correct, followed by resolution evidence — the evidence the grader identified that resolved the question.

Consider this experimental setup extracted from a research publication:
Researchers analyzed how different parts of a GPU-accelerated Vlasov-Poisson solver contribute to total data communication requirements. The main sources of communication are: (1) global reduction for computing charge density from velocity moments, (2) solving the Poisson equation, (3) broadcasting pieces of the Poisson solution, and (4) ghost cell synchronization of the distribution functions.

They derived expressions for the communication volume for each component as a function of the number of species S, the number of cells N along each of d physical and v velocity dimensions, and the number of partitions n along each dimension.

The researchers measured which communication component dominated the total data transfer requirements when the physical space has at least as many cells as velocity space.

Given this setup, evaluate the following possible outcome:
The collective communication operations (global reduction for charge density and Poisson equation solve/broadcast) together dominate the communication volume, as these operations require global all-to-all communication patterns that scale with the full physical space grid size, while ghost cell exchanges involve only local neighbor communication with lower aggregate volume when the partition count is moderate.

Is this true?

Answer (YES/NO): NO